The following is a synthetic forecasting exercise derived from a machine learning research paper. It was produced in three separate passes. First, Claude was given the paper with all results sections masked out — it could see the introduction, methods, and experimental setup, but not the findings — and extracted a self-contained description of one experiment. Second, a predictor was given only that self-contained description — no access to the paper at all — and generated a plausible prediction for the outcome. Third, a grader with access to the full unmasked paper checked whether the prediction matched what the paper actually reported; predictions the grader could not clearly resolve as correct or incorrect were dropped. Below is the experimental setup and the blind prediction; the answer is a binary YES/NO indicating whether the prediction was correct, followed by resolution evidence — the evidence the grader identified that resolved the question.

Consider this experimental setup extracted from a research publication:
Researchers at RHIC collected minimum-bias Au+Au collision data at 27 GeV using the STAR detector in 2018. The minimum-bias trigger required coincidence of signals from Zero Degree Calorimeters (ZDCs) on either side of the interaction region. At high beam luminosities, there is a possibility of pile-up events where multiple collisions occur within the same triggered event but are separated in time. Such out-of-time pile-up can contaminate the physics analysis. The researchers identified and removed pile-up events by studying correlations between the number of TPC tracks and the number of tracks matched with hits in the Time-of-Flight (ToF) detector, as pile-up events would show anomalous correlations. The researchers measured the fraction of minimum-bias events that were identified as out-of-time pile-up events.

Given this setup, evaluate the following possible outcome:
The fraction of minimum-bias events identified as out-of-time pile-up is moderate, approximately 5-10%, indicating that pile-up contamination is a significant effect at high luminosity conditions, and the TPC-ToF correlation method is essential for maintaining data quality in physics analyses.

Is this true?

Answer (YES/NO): NO